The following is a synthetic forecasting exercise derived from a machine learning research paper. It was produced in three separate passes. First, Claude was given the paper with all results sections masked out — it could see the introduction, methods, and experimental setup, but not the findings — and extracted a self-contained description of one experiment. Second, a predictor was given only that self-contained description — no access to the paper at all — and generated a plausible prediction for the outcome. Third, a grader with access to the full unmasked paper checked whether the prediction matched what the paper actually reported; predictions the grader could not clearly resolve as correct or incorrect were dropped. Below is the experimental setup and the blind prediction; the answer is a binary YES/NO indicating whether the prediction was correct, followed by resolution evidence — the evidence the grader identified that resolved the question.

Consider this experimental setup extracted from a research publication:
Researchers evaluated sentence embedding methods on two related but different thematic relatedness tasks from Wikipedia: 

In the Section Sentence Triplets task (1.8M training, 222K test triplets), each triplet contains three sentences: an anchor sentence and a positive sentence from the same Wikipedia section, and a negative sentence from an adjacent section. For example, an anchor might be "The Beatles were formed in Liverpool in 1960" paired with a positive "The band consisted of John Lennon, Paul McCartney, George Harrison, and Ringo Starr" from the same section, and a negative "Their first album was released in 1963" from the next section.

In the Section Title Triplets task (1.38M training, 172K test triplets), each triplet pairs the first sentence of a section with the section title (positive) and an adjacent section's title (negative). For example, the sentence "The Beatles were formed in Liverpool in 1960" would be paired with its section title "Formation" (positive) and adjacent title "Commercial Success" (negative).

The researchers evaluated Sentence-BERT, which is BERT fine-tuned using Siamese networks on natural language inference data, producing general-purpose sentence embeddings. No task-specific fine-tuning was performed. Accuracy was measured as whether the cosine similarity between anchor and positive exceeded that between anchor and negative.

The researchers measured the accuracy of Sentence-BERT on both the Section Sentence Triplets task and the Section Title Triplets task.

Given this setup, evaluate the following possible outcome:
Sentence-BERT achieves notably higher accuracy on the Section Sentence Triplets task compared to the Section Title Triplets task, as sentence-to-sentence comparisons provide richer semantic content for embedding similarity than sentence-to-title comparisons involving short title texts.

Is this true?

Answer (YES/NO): NO